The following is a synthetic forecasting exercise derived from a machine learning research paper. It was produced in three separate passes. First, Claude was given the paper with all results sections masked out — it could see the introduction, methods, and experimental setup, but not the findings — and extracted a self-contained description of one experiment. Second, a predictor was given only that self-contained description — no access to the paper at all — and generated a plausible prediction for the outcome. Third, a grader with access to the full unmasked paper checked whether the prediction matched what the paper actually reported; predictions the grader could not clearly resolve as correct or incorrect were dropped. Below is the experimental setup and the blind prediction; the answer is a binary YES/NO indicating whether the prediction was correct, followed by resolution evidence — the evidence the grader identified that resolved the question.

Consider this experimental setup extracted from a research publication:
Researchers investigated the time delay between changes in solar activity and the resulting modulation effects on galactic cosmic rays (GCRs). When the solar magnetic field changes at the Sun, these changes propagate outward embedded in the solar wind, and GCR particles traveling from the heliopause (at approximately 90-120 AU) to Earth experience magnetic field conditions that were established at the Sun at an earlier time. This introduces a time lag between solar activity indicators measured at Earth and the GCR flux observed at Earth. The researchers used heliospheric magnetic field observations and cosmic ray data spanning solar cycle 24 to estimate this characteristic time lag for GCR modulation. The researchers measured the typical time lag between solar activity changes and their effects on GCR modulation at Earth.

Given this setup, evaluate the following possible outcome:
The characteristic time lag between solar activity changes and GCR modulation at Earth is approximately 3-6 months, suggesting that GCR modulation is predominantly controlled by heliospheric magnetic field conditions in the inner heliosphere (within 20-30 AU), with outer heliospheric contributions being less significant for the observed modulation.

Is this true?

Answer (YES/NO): NO